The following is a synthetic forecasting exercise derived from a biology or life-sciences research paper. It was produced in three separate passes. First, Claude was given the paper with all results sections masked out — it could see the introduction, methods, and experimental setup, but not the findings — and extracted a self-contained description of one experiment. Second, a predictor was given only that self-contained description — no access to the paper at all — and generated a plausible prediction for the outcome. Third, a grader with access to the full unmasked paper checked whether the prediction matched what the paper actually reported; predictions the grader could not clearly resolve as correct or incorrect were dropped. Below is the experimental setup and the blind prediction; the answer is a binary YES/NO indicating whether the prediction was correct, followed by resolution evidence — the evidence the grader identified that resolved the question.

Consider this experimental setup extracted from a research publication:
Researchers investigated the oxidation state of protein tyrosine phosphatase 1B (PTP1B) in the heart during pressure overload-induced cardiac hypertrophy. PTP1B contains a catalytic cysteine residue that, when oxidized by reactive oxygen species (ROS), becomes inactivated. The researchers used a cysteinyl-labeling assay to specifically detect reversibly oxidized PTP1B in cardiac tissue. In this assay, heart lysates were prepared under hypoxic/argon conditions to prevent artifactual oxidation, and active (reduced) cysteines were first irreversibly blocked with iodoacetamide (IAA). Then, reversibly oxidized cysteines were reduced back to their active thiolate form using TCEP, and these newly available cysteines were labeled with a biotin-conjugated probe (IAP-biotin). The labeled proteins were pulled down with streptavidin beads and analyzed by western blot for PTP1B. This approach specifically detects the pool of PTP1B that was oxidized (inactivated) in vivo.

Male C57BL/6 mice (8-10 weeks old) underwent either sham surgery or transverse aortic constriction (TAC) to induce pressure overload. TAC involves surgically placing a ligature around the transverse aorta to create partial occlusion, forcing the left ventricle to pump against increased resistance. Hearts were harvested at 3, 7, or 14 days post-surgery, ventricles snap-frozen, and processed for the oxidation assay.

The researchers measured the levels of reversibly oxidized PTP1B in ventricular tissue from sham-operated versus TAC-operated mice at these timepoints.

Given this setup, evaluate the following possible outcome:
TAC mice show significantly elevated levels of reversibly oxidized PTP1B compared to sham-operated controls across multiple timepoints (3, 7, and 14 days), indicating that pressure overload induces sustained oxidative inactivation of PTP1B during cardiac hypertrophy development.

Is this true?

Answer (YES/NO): YES